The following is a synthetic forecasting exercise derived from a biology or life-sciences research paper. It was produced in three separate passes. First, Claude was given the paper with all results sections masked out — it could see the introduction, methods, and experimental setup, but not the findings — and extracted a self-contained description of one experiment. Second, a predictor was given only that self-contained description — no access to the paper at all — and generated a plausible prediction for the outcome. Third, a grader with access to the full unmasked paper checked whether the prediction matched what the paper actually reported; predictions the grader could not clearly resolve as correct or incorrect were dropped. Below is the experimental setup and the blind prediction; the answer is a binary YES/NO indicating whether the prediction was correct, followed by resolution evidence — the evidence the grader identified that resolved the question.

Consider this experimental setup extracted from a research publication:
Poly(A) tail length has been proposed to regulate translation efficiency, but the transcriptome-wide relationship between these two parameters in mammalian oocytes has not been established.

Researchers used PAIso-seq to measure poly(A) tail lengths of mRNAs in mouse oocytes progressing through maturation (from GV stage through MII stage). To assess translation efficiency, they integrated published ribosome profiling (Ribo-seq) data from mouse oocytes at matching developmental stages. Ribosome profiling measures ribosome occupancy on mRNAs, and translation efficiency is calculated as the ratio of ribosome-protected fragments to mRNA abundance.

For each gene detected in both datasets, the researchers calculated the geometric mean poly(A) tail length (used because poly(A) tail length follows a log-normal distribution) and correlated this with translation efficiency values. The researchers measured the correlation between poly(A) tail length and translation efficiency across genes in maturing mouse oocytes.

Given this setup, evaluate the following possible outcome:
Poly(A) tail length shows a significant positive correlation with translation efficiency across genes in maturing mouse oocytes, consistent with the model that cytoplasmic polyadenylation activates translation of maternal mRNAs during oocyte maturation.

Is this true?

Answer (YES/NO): YES